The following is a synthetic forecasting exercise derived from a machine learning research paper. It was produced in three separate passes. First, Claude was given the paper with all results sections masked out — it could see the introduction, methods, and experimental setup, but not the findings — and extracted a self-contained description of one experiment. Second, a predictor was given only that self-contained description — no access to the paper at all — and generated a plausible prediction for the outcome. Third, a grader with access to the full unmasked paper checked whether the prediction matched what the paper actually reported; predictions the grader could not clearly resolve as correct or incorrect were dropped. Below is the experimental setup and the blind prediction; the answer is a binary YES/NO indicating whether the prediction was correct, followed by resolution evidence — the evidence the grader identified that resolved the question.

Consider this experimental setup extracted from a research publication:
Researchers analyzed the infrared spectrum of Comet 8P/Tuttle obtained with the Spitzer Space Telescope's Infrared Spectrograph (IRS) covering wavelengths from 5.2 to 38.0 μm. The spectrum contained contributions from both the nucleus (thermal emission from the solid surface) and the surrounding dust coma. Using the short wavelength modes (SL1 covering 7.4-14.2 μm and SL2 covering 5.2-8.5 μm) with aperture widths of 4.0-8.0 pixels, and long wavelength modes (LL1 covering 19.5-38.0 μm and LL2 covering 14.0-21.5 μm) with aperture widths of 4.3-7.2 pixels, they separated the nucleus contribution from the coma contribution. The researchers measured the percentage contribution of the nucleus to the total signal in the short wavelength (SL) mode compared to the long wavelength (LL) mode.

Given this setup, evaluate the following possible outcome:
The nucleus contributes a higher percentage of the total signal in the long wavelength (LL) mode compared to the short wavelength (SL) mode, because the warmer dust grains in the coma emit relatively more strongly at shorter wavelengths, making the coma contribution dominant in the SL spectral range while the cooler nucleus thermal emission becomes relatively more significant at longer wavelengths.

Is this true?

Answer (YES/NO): NO